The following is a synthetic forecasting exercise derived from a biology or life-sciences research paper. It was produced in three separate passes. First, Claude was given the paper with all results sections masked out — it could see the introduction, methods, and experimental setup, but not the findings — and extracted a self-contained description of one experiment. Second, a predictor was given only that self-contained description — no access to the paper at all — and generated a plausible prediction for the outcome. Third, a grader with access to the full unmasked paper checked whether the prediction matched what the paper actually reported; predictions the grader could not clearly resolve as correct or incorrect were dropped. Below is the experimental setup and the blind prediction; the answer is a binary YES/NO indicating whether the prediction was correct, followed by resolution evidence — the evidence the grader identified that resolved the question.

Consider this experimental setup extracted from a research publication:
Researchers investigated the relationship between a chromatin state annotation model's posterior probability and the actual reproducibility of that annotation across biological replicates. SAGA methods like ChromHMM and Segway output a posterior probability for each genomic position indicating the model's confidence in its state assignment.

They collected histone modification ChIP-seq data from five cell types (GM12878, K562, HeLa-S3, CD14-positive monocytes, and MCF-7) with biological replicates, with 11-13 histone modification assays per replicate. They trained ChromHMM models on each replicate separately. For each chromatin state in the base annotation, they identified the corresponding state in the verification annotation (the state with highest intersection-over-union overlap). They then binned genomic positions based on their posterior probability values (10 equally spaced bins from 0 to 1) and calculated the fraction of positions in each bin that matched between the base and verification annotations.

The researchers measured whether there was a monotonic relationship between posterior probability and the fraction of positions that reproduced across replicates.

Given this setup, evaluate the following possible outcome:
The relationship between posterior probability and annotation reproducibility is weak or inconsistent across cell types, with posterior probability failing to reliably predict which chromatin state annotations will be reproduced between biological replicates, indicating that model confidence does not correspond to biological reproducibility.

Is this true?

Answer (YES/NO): NO